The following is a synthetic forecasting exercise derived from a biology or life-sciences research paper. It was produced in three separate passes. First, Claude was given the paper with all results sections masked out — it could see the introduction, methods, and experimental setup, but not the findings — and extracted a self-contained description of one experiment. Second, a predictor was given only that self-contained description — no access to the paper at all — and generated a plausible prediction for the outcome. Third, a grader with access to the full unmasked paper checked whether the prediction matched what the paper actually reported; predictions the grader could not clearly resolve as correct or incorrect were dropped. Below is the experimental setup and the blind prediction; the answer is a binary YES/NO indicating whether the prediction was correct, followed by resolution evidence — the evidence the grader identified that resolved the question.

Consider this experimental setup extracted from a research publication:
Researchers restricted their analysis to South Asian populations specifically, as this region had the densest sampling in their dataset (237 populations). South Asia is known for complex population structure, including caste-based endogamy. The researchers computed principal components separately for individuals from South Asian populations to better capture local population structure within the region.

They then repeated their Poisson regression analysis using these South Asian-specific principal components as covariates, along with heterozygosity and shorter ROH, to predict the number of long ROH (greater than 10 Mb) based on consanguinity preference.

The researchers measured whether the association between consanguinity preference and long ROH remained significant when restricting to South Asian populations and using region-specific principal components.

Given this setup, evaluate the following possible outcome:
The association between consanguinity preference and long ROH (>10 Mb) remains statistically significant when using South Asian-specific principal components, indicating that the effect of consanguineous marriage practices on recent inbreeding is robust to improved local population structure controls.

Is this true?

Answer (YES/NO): YES